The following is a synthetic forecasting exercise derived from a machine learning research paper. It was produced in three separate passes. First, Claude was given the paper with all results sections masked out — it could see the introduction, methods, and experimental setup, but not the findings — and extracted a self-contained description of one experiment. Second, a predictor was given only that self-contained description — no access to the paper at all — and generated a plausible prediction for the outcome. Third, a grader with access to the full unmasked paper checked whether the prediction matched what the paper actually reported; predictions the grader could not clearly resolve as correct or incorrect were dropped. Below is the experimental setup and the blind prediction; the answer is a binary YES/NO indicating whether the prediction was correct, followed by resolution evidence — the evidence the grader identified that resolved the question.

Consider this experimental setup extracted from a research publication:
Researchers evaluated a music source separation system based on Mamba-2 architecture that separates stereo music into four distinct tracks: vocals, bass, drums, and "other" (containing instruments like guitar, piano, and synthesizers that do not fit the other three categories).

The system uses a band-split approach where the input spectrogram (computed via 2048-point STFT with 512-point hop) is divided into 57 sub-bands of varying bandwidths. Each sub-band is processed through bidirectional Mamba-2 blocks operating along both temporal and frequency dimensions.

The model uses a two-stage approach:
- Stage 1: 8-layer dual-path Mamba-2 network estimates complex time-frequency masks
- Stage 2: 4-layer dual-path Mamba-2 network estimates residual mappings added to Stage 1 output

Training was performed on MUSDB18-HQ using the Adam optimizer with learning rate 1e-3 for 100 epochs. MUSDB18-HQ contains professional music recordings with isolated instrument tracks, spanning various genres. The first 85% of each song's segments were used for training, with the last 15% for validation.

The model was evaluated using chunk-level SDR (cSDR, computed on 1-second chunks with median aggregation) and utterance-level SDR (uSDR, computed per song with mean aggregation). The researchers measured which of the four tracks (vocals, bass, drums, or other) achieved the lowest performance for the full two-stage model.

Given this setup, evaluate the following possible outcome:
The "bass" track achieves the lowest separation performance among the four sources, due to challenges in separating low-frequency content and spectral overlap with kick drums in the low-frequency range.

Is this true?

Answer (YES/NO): NO